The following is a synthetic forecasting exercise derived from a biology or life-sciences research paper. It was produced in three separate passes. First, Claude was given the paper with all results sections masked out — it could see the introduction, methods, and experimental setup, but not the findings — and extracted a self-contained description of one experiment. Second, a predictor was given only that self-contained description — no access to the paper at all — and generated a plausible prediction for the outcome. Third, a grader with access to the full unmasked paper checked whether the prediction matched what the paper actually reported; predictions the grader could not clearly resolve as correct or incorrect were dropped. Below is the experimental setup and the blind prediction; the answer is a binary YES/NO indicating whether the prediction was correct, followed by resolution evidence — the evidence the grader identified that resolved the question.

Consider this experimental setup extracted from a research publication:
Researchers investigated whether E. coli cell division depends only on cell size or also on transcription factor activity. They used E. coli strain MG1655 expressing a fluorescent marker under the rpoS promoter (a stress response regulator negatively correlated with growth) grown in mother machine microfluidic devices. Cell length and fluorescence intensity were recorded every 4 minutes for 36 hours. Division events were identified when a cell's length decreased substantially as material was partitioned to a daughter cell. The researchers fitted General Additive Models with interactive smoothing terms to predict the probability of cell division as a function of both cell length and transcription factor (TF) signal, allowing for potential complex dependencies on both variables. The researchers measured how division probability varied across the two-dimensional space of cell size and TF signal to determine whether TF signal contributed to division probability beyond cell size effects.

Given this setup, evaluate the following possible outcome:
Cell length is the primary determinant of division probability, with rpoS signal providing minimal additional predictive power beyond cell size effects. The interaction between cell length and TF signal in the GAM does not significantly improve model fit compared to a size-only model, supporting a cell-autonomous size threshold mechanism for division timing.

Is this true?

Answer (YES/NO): NO